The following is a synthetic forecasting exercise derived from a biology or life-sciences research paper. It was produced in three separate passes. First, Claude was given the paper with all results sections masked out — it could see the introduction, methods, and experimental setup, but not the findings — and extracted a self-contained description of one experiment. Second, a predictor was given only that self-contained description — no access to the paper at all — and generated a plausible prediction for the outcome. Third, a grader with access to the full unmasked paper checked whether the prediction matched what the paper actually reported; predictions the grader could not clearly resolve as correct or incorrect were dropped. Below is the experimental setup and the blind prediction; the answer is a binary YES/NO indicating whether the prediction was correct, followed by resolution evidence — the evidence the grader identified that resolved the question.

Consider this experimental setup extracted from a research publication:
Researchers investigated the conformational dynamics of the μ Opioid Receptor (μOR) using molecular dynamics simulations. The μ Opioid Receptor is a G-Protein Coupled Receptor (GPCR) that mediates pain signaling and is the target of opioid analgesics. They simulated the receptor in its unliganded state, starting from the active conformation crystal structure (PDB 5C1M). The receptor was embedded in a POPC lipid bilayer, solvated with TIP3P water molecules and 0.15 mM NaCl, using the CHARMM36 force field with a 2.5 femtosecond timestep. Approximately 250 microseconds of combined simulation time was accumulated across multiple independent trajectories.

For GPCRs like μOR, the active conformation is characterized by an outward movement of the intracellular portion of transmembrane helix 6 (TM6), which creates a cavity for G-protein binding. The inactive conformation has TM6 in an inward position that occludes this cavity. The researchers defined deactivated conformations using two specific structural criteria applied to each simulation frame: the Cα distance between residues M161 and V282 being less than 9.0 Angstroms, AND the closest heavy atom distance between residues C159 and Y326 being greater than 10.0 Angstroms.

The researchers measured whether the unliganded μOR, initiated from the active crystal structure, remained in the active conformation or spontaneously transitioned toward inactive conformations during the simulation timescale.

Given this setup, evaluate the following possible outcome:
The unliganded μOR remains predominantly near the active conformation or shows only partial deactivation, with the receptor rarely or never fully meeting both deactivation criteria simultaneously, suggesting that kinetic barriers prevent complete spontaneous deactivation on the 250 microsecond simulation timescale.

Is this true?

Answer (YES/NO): NO